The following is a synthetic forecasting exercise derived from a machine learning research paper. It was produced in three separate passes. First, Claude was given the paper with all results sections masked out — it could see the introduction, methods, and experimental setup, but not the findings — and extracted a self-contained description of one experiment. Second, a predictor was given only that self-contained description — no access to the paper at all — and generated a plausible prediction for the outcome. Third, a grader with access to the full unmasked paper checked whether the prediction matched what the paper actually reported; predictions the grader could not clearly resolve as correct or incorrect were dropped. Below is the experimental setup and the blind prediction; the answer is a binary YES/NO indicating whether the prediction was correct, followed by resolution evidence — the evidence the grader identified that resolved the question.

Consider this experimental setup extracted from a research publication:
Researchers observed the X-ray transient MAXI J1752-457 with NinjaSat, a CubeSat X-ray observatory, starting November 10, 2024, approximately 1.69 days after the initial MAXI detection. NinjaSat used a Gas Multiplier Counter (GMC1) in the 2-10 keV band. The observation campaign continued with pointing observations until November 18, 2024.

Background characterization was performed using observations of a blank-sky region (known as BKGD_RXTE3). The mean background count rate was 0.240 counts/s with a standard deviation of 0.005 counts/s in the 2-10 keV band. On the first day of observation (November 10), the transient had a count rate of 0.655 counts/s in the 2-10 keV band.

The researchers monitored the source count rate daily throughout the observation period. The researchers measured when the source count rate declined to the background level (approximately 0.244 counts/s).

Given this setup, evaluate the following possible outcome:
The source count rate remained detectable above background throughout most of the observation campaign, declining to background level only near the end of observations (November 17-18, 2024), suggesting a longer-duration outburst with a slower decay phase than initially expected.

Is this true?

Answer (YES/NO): NO